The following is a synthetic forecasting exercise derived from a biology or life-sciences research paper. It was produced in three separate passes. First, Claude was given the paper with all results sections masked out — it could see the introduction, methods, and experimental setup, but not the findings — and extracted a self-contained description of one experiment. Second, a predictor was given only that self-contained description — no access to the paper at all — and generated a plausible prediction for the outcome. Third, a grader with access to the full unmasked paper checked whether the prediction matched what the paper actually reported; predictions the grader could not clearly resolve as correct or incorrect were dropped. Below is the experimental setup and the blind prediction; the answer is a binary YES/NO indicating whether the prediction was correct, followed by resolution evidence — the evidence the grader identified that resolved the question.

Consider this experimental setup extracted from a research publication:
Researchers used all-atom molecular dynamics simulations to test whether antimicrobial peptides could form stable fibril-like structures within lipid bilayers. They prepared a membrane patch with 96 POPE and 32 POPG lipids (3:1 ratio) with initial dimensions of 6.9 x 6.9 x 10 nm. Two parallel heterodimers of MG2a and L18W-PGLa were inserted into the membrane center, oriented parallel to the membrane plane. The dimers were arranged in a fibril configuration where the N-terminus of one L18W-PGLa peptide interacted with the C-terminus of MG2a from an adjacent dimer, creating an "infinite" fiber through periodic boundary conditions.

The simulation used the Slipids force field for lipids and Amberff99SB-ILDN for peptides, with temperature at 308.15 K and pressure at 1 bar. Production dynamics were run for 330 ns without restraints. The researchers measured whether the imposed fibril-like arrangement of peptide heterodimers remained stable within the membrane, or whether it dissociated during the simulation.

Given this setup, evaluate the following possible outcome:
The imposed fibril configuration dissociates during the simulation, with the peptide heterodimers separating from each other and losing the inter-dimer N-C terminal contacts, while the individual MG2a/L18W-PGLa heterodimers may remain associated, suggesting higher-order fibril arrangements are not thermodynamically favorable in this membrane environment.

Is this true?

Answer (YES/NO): YES